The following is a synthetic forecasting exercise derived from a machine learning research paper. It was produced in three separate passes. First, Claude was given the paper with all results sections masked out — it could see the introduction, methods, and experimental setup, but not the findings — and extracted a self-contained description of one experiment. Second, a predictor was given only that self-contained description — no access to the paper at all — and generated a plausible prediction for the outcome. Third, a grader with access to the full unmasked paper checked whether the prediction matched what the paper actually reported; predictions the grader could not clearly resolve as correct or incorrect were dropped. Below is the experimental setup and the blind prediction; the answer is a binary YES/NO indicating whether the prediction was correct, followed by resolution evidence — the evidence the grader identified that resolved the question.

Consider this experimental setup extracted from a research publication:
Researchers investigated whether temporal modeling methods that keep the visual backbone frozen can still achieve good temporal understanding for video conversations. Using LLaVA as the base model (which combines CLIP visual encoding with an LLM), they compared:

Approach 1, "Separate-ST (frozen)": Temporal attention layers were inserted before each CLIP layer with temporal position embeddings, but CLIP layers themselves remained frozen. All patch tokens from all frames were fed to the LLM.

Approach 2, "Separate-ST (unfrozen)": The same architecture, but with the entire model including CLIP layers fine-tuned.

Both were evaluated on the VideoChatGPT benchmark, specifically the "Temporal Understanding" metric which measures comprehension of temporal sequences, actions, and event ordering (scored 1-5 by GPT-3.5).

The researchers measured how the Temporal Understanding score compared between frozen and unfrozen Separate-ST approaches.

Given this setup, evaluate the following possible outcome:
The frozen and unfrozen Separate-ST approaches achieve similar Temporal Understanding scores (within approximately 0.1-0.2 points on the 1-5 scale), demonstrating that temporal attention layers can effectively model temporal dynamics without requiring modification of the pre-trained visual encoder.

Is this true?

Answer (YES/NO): NO